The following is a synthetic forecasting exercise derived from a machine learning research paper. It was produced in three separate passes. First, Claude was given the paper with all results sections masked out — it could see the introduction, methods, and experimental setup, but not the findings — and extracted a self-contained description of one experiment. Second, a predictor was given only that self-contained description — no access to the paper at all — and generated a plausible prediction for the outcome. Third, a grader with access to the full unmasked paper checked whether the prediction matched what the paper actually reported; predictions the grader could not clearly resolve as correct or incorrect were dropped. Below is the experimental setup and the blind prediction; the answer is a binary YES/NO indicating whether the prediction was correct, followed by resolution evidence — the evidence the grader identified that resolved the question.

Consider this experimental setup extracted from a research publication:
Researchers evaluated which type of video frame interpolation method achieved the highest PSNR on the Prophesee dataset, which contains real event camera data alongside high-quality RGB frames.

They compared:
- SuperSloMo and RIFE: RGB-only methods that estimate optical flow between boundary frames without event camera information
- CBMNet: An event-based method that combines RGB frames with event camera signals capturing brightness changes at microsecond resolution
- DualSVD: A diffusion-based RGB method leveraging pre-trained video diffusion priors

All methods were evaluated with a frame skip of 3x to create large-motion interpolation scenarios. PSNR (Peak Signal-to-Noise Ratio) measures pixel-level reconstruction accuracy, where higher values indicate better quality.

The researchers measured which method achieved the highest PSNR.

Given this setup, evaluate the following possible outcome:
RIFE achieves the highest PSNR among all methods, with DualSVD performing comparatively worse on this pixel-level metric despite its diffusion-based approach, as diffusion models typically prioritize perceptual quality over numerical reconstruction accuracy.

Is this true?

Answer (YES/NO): NO